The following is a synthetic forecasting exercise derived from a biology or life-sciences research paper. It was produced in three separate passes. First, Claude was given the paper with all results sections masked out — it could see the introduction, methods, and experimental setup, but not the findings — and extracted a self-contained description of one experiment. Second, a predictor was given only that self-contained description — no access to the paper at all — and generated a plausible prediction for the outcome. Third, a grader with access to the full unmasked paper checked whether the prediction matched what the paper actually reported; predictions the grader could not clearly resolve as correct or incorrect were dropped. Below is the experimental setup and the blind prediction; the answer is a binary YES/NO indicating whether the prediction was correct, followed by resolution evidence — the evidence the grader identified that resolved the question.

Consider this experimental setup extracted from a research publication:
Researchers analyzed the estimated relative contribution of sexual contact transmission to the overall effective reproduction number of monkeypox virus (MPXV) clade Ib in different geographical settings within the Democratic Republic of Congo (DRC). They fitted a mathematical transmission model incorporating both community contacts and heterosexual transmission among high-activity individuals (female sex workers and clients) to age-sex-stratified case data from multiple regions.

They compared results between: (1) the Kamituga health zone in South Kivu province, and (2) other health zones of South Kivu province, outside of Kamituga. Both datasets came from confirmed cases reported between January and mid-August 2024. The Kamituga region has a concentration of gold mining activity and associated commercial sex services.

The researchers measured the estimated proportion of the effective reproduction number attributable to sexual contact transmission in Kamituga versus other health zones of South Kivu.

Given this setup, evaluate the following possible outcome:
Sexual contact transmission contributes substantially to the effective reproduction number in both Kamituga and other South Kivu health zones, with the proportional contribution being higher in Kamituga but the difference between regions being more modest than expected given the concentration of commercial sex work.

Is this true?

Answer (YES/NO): NO